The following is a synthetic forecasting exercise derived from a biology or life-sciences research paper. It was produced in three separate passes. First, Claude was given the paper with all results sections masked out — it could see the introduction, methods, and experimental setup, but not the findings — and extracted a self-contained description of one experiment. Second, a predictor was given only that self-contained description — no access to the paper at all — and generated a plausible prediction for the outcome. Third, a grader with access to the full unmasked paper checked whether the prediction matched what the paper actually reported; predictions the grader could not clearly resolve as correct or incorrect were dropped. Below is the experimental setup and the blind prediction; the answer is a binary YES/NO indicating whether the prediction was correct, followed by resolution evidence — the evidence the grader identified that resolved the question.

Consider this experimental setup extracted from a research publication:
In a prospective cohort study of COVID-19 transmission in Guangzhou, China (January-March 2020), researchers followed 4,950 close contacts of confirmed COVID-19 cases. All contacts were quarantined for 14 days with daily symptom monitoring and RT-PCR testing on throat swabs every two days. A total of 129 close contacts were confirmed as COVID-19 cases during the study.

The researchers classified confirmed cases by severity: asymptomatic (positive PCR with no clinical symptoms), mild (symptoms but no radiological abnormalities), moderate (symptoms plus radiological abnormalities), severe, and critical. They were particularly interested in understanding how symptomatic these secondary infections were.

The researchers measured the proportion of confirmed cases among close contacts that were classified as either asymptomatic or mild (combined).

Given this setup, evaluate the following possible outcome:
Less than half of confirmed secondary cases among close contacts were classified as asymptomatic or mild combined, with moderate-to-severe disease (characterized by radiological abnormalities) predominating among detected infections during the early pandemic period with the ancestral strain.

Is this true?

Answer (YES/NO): YES